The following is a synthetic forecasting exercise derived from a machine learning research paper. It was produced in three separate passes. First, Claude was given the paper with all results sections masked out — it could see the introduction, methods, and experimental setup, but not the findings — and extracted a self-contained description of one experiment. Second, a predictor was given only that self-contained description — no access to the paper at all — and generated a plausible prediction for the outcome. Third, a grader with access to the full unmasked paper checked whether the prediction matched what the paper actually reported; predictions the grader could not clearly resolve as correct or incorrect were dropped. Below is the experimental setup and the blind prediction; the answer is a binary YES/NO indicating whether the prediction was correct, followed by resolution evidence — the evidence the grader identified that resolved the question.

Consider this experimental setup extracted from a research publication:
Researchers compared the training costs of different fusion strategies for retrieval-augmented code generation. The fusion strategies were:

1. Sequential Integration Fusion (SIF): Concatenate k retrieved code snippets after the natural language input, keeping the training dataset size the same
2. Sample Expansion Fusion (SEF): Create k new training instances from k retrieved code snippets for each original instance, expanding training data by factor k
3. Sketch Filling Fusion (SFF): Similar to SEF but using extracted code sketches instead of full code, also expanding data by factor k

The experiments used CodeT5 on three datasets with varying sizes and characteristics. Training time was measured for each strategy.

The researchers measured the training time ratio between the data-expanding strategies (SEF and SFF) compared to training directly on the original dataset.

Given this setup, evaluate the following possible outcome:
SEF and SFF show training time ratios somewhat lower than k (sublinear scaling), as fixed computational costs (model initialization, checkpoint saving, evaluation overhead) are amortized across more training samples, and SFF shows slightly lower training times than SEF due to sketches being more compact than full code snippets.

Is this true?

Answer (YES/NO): NO